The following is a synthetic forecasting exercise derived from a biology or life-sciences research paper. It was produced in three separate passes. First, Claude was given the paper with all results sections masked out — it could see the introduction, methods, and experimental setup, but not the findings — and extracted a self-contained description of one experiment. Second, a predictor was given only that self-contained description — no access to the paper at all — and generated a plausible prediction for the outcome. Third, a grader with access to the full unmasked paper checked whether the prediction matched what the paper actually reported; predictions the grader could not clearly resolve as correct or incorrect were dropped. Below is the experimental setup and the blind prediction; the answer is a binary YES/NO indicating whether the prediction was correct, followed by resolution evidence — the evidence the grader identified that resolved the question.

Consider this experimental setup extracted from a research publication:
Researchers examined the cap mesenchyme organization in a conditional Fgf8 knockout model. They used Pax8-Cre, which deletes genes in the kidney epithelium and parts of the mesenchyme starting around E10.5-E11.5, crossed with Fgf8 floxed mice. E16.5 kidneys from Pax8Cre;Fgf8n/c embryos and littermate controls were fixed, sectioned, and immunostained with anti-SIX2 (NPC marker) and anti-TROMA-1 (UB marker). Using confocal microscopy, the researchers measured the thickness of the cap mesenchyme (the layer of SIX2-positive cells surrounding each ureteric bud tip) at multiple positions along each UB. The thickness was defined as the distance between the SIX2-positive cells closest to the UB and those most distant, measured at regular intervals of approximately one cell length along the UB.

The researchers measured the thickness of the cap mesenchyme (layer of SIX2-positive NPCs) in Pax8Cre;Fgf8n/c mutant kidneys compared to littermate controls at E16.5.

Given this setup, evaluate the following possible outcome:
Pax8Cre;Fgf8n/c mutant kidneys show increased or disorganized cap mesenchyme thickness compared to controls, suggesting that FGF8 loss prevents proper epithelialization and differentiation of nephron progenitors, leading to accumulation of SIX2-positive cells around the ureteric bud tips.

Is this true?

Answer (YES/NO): YES